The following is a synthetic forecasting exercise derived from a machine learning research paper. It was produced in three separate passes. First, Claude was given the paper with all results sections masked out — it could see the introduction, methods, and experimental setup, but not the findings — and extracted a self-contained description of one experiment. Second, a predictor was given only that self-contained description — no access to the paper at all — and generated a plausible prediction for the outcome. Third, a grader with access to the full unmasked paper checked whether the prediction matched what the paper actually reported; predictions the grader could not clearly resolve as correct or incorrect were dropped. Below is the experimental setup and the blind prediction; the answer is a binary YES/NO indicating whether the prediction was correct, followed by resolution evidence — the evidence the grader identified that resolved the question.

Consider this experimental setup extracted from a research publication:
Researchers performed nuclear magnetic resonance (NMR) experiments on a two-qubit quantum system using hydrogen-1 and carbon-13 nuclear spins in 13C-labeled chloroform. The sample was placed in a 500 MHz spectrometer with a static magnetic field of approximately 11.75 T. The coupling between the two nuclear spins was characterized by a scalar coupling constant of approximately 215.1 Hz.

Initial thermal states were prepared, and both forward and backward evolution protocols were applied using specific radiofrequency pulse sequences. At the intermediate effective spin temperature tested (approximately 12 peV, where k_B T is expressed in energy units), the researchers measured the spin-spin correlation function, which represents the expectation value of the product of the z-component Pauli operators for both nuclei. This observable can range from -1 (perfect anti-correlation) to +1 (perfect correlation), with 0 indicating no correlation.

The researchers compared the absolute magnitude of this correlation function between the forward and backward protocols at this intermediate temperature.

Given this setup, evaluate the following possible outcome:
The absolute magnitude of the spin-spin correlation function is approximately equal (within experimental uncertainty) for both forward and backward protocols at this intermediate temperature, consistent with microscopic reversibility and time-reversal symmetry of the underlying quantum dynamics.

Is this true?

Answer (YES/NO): NO